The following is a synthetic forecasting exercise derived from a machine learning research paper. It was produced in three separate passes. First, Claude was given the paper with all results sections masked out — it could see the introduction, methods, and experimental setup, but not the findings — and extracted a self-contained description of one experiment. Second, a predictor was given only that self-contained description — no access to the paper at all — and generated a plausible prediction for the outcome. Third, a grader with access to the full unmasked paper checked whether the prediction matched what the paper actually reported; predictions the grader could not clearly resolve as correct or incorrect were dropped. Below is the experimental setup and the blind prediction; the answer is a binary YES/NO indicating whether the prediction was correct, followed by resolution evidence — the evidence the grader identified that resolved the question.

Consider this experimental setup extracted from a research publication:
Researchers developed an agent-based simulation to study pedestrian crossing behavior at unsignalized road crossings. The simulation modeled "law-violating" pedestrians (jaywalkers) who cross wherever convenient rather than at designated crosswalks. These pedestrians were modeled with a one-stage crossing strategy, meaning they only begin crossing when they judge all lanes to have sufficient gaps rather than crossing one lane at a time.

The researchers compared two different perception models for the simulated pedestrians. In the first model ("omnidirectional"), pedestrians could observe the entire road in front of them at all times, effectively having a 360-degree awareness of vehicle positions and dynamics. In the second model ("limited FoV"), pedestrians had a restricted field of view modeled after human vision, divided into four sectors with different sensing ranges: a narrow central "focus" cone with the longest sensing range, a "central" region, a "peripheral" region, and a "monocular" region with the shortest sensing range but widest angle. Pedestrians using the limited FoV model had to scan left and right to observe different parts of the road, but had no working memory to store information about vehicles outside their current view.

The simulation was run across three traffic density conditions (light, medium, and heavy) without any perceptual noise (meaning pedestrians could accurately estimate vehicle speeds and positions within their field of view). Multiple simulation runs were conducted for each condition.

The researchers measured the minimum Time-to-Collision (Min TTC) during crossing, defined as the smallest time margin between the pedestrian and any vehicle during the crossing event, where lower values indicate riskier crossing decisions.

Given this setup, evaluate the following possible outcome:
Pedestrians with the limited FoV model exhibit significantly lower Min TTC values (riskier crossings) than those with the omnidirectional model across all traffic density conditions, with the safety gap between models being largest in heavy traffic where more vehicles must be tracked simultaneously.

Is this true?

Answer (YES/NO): NO